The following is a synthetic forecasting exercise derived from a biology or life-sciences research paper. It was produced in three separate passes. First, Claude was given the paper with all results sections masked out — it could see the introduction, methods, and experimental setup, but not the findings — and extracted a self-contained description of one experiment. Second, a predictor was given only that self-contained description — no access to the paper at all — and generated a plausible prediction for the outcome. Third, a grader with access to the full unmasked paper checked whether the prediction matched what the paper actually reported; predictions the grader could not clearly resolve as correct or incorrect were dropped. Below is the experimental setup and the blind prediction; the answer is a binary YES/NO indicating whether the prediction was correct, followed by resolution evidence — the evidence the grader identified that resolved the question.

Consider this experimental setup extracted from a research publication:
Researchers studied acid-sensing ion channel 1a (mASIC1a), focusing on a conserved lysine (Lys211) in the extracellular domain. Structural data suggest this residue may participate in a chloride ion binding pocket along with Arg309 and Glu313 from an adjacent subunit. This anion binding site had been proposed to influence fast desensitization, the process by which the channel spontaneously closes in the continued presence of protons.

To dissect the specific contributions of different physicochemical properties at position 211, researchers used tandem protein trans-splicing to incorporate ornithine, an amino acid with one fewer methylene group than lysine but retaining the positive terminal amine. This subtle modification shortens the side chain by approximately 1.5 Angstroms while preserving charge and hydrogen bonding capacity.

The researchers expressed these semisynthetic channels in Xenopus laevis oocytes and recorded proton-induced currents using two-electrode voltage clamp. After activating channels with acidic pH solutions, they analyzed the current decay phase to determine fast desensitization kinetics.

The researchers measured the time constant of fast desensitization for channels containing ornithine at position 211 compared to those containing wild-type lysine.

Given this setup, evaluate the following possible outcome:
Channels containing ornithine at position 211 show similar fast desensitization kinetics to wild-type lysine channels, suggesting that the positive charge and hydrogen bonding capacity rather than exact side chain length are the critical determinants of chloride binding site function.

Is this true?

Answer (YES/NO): NO